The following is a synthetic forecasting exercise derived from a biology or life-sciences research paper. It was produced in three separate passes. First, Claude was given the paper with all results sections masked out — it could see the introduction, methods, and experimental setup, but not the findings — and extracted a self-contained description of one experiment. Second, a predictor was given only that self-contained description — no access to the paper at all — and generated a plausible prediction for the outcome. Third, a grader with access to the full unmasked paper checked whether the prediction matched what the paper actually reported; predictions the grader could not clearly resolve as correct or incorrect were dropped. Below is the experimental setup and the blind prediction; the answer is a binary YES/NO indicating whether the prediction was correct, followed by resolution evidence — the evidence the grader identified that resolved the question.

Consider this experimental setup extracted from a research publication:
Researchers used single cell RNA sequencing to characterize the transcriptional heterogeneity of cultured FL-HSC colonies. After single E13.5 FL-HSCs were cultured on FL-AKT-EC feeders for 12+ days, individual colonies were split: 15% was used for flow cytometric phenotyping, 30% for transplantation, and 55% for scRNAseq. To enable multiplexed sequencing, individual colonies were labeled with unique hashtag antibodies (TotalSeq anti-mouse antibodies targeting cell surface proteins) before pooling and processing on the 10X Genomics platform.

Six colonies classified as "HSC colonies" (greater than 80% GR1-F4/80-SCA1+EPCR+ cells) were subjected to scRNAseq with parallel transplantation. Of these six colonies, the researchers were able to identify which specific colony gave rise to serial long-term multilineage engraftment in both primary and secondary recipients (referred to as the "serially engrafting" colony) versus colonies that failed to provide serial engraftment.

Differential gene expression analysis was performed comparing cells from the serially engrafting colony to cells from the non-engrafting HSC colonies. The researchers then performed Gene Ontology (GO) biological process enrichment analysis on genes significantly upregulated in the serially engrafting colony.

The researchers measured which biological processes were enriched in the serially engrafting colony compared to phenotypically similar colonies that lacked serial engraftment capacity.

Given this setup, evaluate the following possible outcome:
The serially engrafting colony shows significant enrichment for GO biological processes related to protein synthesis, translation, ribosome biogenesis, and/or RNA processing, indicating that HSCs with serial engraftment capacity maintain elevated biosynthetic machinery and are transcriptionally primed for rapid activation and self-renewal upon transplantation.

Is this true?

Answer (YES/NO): NO